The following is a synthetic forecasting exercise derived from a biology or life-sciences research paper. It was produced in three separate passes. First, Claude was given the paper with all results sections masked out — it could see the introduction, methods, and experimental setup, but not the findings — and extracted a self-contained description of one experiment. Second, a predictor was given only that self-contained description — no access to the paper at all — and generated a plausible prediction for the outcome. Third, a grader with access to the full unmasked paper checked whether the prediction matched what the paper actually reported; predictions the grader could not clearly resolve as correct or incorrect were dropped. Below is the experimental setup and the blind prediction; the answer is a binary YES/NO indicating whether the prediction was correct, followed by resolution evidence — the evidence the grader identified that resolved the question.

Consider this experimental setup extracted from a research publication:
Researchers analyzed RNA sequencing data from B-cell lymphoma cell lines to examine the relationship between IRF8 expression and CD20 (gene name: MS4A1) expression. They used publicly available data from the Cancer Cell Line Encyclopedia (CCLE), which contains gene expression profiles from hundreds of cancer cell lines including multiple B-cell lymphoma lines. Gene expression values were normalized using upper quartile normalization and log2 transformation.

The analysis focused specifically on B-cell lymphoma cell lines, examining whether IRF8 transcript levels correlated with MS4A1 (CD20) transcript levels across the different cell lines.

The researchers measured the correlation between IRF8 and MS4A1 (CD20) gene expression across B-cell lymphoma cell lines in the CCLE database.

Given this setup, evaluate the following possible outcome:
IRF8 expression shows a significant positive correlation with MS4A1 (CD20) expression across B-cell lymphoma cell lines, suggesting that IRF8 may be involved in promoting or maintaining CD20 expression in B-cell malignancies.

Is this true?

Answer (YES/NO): YES